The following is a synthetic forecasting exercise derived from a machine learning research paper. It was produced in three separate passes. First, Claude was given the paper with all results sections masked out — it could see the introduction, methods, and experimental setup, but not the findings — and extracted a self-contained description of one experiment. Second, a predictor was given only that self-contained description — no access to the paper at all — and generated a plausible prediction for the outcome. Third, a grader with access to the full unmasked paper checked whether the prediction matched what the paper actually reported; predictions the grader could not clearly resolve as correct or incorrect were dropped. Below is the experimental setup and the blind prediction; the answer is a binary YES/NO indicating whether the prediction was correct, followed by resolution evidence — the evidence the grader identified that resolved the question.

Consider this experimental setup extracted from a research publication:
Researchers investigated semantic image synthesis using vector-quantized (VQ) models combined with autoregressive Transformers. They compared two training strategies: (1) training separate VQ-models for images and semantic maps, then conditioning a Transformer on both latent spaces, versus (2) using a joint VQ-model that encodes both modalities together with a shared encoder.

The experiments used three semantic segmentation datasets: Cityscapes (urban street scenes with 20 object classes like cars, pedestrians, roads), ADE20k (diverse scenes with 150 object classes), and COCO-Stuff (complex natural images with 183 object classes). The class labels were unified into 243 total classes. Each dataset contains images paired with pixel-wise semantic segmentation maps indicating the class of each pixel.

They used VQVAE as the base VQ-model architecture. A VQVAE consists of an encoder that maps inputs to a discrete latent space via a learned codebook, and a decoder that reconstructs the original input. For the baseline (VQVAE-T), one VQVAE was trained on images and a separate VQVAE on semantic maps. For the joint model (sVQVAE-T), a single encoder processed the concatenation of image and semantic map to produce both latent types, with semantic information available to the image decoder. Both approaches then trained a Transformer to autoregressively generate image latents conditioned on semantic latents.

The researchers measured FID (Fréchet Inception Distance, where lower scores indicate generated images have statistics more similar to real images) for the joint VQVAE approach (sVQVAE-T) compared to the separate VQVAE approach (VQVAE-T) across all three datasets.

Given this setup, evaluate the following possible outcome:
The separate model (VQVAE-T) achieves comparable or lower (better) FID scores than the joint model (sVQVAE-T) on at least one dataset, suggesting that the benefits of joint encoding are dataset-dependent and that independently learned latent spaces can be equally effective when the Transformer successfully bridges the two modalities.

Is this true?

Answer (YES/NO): YES